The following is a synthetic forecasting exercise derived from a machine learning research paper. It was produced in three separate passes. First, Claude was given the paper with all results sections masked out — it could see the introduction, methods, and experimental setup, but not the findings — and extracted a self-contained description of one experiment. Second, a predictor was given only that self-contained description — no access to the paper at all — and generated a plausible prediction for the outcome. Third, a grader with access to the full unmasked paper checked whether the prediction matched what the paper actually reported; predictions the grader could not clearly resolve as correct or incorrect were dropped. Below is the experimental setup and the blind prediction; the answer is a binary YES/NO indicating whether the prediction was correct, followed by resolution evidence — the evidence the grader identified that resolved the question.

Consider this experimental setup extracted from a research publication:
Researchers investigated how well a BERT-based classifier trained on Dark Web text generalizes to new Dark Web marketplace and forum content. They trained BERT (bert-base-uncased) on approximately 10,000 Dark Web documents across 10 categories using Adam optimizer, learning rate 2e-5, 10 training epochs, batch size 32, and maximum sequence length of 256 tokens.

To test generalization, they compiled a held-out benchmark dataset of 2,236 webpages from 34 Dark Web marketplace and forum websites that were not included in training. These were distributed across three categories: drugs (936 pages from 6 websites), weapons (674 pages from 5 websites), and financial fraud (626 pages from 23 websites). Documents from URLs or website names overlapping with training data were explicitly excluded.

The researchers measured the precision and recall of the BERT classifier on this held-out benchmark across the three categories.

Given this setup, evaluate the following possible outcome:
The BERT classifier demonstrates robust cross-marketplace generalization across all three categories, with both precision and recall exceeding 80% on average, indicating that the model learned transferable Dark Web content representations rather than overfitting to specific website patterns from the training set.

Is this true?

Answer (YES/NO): YES